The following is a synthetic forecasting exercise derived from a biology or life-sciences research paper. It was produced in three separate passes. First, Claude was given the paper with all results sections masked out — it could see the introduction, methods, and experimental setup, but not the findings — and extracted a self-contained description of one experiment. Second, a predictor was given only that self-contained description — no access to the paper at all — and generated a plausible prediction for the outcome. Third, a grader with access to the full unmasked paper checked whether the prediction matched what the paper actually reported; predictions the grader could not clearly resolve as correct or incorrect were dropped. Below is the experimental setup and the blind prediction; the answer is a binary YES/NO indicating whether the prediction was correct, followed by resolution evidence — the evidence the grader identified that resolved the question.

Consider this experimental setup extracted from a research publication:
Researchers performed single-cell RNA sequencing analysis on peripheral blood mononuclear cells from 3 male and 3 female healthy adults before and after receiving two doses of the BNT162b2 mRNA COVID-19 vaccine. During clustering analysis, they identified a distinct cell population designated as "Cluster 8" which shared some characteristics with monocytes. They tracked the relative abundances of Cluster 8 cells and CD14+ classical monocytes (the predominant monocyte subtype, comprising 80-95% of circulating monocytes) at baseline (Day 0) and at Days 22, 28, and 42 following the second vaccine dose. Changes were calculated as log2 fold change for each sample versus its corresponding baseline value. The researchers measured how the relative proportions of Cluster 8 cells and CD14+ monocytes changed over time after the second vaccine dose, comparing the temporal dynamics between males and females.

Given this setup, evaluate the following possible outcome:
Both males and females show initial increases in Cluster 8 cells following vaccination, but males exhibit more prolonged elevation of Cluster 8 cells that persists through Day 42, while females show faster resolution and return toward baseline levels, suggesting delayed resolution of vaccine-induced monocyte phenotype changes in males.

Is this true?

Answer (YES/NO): NO